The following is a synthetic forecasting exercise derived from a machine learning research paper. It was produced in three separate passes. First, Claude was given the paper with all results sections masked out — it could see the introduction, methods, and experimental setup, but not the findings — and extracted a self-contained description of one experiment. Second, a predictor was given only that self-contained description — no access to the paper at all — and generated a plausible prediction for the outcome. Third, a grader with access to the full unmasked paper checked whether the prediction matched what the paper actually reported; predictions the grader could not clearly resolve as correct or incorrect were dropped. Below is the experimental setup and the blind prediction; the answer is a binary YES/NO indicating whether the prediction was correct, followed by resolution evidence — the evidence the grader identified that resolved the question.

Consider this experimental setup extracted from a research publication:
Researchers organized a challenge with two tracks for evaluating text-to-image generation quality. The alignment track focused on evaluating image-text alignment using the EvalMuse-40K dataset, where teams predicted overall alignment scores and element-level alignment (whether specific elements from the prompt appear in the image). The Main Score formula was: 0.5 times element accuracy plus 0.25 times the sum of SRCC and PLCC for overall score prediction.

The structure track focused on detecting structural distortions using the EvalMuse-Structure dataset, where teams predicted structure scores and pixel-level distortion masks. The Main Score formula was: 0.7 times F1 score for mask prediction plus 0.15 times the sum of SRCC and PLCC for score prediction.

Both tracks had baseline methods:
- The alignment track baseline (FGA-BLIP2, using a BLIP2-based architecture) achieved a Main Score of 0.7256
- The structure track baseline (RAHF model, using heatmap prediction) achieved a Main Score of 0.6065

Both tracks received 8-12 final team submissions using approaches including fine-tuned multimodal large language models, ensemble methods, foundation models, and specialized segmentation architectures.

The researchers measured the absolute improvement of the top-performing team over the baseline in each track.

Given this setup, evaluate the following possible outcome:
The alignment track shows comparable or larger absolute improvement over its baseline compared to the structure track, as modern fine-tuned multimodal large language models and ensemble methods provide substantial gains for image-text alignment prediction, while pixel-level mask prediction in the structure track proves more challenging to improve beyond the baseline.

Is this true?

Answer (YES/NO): YES